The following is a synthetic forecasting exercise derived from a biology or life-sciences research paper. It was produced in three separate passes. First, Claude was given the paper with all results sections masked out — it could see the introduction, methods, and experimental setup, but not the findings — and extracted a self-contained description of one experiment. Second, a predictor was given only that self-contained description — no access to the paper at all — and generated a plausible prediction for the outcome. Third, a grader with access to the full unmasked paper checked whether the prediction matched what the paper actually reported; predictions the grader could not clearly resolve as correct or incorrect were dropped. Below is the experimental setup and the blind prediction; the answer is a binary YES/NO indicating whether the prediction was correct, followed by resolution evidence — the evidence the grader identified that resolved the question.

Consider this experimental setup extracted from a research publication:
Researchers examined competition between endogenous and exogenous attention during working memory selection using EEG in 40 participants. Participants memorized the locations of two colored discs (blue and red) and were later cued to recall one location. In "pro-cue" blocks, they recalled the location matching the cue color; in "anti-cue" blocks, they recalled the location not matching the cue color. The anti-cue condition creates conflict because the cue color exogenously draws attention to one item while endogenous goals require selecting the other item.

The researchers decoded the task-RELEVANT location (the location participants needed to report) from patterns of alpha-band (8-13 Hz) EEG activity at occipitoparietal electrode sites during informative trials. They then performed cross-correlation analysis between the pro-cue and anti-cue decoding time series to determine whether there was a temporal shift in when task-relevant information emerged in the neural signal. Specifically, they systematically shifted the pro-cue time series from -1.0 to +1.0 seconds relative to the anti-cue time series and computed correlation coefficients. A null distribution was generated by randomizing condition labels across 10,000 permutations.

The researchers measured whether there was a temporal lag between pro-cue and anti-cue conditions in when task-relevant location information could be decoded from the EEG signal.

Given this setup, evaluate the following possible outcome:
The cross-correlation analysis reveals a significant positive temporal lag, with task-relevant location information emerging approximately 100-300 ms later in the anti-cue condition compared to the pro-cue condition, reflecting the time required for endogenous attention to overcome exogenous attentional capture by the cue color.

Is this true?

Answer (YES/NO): NO